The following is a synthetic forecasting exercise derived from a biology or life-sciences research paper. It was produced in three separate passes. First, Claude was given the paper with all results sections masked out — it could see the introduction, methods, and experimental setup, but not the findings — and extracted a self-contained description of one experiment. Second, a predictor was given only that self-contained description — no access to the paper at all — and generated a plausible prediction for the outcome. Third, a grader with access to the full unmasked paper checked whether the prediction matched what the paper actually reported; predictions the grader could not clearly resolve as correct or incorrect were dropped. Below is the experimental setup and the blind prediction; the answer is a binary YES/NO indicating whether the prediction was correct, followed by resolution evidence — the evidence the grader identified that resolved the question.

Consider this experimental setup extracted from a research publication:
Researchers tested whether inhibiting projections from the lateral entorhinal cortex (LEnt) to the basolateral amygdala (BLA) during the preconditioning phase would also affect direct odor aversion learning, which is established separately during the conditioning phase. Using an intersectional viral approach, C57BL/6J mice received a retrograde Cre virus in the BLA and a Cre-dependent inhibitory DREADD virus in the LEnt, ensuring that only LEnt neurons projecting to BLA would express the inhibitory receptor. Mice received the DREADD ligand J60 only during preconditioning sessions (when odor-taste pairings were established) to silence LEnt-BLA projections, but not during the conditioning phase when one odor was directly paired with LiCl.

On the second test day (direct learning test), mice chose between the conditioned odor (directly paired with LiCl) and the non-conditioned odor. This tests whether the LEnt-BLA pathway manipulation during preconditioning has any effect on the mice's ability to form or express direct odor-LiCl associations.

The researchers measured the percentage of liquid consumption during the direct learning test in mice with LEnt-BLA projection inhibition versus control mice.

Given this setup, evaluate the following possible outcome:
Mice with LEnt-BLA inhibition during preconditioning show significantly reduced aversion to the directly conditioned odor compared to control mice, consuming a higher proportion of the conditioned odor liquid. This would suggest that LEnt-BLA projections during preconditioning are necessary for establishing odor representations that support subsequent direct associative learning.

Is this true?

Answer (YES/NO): NO